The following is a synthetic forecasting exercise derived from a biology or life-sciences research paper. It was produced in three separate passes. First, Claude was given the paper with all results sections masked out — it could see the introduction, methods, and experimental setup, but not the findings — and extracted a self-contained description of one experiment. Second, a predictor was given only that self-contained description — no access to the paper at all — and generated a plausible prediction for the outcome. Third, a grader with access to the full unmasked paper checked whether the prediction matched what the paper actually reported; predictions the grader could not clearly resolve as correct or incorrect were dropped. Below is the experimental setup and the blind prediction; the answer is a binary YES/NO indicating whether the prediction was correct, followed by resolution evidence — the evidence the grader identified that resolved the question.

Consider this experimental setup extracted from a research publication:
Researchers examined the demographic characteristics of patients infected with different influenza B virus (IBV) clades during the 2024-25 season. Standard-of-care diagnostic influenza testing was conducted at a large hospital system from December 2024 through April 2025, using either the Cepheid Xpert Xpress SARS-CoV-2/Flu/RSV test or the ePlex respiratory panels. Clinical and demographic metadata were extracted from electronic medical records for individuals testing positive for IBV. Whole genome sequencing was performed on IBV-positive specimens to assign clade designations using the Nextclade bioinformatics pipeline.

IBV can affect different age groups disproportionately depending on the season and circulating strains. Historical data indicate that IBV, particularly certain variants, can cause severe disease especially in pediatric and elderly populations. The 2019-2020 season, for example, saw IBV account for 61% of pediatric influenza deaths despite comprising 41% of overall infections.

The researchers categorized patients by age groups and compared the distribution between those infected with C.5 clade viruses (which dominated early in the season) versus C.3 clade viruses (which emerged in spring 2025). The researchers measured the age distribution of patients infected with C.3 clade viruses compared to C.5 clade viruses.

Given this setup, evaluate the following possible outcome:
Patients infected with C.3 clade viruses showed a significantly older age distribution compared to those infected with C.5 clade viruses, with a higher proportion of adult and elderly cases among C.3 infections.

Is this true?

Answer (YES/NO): NO